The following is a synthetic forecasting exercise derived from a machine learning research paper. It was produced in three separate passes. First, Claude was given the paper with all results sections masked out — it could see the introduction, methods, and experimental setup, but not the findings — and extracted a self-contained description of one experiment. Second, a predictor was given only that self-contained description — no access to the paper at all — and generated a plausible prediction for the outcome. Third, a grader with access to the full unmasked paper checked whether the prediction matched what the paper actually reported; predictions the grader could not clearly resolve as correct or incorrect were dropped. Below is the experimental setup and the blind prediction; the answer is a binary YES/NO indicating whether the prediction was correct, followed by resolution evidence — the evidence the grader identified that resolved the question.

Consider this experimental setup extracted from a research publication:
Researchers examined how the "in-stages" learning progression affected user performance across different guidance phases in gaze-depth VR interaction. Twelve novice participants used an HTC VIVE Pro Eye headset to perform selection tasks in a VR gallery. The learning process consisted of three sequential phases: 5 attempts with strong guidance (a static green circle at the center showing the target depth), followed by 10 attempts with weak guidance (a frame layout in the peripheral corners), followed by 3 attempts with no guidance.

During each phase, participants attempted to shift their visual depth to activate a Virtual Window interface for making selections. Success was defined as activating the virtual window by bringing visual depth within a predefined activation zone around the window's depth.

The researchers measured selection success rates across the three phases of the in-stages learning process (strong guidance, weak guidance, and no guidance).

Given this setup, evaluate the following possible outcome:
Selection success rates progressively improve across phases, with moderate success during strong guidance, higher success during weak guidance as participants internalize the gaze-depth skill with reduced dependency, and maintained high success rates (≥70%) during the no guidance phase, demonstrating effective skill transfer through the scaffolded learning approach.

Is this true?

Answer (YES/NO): NO